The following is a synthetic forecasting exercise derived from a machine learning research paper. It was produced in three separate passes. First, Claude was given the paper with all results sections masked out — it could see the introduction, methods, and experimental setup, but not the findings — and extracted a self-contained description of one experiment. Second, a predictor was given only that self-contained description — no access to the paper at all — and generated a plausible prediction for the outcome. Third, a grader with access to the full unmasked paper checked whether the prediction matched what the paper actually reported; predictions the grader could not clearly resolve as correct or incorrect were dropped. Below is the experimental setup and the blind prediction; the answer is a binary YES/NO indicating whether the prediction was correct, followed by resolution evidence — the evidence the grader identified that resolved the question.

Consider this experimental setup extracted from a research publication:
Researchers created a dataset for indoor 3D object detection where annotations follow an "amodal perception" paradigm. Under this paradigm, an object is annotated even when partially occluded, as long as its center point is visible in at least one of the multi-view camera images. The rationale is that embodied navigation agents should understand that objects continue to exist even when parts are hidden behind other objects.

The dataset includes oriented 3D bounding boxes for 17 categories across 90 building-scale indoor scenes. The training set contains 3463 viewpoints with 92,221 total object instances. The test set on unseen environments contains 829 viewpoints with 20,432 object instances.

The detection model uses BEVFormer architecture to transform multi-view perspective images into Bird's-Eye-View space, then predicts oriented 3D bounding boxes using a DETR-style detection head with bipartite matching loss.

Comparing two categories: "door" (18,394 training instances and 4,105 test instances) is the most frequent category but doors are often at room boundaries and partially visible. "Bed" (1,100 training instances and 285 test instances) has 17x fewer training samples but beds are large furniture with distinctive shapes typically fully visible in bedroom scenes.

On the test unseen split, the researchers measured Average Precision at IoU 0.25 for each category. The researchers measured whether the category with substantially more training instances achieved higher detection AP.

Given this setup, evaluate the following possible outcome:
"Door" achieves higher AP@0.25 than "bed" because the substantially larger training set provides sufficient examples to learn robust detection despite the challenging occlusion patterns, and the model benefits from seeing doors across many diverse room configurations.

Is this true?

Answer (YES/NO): NO